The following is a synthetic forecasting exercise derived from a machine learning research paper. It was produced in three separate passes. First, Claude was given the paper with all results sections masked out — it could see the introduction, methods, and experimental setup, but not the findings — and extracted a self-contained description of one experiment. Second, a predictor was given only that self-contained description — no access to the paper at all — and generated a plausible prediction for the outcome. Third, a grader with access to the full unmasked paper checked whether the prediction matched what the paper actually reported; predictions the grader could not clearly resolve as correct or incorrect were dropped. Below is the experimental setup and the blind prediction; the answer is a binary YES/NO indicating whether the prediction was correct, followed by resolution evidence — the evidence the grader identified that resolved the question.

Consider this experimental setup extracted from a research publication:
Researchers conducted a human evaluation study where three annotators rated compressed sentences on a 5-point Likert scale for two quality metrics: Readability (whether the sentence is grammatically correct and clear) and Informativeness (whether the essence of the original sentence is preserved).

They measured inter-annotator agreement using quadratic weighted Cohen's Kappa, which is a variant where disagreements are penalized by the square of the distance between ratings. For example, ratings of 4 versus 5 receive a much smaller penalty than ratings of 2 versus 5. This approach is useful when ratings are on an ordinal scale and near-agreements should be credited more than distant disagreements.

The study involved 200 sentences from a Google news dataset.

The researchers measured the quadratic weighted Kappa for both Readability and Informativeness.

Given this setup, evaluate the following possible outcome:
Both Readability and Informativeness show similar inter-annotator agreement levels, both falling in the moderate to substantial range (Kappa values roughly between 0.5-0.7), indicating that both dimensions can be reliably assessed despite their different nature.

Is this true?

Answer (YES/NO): NO